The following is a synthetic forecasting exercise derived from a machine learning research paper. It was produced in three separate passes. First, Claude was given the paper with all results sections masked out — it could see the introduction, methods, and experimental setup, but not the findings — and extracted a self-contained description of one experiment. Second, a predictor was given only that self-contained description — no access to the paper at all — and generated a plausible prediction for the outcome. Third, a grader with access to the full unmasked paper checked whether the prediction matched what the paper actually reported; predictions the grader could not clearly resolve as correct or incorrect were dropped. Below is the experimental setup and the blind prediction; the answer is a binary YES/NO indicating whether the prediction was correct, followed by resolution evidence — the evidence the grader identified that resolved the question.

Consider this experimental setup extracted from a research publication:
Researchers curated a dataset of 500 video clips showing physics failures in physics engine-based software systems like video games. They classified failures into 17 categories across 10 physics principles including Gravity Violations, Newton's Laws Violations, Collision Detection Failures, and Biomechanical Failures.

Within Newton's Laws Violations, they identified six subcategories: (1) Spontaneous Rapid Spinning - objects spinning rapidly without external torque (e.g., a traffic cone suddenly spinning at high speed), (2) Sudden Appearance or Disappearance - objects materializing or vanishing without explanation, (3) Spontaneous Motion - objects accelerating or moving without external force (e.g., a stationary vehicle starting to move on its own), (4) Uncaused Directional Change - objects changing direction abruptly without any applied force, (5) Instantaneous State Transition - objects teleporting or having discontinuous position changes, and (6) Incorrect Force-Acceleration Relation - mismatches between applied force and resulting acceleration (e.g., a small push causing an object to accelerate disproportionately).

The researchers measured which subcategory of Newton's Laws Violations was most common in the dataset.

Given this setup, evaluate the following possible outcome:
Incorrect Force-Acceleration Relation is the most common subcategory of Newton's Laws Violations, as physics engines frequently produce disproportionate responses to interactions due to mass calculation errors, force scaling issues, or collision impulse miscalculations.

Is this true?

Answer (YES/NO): YES